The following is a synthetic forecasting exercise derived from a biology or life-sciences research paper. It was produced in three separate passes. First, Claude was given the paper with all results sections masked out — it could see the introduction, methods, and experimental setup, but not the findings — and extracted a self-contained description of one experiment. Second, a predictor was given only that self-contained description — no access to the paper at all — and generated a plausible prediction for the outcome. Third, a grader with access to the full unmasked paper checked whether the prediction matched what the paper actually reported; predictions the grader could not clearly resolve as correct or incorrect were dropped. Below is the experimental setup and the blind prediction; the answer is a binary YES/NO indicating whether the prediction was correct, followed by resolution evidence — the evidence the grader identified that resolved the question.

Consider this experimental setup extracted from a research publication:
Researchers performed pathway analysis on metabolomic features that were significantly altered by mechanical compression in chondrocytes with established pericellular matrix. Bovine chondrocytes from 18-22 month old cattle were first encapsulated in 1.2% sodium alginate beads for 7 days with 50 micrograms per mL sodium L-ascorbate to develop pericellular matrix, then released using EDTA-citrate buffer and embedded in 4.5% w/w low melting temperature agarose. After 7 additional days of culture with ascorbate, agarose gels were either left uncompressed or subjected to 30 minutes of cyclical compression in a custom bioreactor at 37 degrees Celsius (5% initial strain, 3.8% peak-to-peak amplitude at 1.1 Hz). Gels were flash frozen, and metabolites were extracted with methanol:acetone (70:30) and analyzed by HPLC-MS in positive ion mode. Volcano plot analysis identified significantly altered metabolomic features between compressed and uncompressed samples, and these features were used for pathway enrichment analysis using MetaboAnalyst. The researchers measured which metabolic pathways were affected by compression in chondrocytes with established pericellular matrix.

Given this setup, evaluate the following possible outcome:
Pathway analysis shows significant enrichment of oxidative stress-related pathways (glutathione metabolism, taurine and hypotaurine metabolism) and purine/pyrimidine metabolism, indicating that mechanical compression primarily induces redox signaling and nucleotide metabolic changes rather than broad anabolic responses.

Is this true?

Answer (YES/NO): NO